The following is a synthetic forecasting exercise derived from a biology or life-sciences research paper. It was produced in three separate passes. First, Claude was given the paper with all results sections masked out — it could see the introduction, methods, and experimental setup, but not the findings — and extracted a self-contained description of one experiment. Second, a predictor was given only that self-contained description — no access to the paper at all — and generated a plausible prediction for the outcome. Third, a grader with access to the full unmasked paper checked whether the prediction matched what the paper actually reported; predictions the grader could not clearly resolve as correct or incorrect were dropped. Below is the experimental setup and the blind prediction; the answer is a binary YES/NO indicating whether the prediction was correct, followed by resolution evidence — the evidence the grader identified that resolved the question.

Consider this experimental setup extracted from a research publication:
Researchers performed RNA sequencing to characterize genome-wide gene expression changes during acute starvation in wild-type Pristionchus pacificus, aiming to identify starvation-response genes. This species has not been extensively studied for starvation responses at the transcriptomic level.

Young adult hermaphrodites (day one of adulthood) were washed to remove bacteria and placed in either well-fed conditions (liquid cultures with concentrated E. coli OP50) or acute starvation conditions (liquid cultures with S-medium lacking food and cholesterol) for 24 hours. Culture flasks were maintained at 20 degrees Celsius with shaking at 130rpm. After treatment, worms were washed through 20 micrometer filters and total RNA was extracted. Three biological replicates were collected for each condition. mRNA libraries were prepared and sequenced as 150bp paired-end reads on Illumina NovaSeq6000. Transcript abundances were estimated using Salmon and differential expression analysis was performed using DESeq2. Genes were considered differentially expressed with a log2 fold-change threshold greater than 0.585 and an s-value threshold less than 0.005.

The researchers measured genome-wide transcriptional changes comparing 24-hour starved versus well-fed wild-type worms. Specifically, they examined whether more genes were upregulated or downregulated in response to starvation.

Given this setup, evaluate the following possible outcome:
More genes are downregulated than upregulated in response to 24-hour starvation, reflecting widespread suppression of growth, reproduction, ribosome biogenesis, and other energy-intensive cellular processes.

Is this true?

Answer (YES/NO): YES